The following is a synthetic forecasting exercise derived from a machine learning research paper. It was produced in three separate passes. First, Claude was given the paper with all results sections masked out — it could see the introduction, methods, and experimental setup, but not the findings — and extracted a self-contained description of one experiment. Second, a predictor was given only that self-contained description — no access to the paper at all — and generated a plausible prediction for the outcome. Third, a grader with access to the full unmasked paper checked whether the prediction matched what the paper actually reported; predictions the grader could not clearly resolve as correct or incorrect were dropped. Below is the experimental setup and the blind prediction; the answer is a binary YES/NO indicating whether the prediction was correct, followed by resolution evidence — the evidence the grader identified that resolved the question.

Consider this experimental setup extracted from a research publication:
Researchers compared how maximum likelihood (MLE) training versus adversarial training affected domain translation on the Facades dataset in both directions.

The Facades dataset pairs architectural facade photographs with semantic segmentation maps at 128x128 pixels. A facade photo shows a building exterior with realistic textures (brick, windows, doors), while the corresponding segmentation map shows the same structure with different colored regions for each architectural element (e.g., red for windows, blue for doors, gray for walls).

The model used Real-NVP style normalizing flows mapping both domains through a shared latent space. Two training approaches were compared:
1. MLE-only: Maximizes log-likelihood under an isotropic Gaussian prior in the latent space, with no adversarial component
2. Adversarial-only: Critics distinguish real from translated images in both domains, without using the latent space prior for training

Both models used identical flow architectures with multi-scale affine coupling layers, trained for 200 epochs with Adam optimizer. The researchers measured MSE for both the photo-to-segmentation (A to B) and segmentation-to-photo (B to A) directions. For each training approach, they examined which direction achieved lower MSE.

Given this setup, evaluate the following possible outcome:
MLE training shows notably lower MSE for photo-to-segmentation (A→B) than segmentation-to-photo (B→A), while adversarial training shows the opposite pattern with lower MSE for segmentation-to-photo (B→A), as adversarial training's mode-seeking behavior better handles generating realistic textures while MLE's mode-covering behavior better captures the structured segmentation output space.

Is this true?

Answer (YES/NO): NO